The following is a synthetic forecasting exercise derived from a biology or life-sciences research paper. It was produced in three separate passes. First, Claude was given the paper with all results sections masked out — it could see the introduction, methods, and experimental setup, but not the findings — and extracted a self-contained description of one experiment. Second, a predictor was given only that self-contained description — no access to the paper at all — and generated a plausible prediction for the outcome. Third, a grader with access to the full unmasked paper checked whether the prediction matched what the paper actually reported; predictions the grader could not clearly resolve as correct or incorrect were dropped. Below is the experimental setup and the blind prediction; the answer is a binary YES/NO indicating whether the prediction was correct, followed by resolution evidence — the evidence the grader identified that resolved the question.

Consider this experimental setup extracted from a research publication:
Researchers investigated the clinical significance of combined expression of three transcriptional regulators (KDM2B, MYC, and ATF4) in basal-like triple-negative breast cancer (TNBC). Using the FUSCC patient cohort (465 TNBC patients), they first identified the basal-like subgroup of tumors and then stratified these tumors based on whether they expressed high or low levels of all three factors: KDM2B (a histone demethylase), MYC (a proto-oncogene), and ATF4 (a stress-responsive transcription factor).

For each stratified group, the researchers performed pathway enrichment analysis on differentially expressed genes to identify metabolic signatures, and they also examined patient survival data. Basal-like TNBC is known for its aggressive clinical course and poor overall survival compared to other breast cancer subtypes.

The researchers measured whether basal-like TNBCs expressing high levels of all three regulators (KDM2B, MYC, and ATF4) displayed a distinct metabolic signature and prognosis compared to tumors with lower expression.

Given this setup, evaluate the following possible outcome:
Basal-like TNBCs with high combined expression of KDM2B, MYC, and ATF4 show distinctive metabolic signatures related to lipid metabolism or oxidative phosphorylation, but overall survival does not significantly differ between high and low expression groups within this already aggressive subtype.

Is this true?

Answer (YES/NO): NO